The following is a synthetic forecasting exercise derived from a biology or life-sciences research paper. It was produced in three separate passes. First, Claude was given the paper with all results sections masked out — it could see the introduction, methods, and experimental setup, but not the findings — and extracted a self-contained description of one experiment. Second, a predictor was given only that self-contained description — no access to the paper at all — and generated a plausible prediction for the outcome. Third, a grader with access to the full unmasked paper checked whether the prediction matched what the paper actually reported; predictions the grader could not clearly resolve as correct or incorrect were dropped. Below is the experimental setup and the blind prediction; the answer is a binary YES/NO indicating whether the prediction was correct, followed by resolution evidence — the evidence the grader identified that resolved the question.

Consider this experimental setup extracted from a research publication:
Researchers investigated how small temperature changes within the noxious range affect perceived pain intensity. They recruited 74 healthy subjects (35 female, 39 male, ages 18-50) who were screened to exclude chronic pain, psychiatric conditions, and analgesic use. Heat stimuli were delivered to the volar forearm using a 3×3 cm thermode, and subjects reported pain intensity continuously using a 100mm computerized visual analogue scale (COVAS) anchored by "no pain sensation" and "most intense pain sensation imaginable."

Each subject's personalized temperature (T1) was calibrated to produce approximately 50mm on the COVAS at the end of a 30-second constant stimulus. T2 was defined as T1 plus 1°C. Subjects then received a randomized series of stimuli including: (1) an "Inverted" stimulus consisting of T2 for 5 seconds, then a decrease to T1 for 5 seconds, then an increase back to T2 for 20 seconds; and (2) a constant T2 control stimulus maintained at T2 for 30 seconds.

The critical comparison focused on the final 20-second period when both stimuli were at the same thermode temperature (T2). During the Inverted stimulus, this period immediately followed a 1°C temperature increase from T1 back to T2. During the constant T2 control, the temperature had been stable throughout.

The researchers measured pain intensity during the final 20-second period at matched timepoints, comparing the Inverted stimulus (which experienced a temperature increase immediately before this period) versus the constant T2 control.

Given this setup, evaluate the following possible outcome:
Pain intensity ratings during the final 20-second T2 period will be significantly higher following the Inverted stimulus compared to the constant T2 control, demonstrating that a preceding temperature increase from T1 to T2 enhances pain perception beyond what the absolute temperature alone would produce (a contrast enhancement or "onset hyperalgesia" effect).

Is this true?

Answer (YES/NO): YES